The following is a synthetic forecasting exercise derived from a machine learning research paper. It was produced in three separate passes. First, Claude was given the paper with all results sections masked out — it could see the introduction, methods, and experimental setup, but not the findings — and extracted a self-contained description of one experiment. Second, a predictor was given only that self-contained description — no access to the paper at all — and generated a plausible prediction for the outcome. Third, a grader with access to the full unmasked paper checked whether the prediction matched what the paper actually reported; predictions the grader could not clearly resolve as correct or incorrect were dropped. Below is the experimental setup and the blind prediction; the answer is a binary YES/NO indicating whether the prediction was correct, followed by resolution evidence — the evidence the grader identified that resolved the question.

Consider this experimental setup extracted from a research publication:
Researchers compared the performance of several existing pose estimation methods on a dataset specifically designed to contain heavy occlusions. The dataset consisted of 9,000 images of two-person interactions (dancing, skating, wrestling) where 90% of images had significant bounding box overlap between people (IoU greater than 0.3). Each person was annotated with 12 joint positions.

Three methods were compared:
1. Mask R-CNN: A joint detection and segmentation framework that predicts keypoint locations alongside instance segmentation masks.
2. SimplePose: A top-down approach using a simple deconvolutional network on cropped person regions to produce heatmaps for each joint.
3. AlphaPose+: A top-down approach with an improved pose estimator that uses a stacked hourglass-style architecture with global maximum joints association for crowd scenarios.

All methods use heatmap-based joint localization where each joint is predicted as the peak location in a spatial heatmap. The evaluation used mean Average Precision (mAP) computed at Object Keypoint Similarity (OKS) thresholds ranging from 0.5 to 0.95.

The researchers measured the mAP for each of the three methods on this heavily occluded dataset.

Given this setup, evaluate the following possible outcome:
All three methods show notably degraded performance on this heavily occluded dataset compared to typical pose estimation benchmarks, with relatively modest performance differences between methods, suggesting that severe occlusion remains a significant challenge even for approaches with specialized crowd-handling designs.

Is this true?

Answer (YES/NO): NO